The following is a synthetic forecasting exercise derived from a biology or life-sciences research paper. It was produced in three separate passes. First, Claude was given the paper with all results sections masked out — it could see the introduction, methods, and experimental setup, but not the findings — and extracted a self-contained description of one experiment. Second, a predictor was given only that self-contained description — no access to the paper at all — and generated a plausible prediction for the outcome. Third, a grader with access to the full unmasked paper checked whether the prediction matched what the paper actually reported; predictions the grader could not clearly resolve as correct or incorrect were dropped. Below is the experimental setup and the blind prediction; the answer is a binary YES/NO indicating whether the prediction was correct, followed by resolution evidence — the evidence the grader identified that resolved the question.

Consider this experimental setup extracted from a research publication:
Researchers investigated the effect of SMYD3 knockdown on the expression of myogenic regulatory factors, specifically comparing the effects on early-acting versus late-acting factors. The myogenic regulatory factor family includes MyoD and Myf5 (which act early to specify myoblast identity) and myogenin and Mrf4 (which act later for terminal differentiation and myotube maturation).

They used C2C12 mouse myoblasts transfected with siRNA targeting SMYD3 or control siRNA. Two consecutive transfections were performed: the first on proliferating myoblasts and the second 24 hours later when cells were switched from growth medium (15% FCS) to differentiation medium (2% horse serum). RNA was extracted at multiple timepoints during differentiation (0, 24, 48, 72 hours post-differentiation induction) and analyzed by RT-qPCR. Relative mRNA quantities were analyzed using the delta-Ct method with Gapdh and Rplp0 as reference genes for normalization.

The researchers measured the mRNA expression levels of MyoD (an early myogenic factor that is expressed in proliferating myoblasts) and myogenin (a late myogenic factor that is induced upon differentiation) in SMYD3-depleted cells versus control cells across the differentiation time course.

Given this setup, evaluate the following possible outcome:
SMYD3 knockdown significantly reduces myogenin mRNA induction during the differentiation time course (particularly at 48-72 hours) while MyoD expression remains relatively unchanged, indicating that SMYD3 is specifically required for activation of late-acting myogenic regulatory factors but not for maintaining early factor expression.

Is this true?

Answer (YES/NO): NO